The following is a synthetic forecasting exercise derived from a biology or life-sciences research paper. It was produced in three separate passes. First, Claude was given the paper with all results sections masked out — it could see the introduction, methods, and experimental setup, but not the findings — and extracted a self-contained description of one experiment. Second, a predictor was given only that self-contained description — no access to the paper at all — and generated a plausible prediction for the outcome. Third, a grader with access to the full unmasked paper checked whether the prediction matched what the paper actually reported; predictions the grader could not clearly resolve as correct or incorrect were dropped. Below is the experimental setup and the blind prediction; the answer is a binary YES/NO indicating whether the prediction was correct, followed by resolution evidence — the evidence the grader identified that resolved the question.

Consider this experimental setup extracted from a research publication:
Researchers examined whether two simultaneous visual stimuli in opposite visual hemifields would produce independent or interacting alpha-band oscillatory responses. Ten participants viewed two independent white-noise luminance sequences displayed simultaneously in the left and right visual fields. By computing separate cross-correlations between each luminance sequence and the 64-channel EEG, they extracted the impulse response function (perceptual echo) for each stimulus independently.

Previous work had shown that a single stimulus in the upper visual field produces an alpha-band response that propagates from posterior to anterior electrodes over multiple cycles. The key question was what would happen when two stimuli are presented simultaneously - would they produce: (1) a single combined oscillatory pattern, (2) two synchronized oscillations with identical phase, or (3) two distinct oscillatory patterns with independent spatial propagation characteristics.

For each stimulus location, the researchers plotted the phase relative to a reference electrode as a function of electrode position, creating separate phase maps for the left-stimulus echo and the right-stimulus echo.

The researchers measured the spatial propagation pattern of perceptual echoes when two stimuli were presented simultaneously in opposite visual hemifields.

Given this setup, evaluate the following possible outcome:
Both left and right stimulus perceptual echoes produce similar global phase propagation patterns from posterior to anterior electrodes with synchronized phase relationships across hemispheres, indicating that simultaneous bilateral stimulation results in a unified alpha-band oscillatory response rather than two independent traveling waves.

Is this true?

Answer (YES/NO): NO